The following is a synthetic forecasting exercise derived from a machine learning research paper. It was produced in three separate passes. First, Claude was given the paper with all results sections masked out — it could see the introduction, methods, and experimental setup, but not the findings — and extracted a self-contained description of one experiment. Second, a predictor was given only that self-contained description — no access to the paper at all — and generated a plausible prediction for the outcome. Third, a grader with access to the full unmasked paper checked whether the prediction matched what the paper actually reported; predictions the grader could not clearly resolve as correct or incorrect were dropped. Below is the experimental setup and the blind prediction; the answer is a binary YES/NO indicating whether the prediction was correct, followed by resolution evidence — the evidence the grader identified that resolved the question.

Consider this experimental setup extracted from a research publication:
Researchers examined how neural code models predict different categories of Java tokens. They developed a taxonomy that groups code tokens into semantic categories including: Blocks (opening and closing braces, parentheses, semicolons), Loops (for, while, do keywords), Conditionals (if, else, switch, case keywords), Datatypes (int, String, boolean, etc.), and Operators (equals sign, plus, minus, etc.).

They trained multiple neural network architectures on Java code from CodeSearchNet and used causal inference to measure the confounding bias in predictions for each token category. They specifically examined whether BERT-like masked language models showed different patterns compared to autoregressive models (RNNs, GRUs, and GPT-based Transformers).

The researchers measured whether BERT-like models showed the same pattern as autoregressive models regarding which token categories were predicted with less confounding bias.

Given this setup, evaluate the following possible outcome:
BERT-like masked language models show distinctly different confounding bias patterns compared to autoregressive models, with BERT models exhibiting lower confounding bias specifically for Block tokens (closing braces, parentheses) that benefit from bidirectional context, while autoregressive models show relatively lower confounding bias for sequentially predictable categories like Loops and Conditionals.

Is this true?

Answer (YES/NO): NO